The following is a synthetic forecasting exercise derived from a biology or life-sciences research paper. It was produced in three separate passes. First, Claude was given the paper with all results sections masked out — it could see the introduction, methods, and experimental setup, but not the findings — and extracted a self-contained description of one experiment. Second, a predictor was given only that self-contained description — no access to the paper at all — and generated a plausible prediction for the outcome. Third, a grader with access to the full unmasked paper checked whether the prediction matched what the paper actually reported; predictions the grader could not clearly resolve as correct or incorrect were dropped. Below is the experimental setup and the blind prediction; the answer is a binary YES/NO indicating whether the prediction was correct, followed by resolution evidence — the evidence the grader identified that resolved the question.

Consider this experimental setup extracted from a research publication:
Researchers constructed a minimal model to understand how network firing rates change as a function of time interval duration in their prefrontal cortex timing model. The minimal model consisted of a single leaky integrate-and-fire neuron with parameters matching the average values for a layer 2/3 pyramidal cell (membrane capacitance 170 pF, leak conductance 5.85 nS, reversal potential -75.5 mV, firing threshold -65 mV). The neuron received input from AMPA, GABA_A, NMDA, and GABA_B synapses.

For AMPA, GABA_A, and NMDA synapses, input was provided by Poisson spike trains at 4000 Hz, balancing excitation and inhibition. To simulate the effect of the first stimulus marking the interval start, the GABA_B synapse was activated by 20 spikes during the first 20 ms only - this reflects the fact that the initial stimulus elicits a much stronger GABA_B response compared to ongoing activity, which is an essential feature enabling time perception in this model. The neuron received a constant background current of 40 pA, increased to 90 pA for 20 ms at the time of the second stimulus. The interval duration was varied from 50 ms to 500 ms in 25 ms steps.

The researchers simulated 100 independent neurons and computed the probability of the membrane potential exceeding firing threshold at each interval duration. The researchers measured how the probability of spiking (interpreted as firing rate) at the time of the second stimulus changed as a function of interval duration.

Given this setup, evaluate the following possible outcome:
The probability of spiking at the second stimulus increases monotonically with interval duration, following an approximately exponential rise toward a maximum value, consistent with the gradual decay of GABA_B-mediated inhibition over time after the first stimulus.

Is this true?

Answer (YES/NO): NO